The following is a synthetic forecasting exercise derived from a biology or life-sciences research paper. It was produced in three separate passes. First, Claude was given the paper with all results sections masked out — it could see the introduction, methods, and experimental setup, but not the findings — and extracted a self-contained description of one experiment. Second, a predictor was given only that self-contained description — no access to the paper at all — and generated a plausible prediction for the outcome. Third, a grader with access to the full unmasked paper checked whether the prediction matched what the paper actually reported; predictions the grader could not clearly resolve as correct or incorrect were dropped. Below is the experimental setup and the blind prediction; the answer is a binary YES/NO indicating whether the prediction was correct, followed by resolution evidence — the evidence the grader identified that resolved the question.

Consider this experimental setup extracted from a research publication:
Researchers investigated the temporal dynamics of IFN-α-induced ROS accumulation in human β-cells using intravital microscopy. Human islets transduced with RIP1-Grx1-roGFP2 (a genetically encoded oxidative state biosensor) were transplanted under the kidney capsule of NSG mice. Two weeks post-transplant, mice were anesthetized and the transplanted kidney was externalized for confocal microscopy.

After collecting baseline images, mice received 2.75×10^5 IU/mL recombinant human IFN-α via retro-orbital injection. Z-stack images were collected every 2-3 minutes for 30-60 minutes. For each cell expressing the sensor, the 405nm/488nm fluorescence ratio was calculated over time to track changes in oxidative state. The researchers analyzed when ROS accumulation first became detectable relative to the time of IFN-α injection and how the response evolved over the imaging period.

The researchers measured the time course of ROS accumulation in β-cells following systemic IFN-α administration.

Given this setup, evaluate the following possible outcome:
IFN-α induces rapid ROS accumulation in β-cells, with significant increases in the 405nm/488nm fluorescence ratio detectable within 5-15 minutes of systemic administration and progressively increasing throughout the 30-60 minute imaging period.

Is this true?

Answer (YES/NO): NO